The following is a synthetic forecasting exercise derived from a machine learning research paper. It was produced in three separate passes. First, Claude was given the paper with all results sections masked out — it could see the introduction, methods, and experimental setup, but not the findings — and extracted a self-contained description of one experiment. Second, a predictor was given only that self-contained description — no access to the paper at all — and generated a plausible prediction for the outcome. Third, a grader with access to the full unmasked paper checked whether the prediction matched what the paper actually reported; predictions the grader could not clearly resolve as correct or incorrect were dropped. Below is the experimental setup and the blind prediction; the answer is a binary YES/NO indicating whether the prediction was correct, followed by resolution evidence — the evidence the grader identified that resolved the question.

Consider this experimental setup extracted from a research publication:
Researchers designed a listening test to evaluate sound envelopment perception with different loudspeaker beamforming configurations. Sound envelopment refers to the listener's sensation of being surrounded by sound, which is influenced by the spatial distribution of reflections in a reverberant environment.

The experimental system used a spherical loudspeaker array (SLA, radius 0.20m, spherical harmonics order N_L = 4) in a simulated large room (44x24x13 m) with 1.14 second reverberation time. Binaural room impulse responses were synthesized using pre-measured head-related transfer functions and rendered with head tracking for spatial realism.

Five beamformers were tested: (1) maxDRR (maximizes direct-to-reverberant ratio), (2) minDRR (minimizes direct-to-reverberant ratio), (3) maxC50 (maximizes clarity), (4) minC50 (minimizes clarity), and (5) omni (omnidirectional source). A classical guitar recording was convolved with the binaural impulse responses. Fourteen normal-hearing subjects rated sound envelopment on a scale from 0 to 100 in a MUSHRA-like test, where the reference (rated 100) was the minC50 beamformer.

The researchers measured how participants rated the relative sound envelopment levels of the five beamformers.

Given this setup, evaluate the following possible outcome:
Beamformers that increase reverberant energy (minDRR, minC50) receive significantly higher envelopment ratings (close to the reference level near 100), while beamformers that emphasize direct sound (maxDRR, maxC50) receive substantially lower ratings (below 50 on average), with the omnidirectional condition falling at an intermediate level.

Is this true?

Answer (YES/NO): NO